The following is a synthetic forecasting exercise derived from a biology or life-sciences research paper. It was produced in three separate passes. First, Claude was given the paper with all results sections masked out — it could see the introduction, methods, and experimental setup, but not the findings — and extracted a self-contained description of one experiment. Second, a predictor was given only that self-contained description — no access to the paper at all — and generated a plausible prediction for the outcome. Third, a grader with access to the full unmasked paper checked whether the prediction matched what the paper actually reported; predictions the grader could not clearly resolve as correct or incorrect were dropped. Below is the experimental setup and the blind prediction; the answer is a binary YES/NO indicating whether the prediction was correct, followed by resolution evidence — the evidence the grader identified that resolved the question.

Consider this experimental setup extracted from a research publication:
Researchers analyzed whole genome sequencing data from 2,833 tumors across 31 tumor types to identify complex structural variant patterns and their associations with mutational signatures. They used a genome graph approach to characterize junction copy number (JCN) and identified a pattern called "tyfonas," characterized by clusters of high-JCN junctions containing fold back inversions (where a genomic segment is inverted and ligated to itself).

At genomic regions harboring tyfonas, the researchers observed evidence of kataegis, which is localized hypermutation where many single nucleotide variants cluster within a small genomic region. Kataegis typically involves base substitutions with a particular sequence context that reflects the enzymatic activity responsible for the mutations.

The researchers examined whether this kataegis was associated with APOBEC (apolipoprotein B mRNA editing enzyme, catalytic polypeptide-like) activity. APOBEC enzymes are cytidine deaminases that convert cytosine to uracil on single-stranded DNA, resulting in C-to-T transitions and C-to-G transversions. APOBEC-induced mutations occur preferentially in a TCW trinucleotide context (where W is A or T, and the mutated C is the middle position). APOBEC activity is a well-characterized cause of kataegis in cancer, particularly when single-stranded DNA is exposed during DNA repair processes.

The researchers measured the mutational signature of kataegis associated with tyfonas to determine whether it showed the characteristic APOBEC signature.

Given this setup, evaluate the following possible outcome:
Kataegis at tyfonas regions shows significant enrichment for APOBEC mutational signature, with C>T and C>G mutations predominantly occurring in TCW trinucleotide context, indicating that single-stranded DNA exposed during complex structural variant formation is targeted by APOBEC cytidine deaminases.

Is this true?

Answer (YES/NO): NO